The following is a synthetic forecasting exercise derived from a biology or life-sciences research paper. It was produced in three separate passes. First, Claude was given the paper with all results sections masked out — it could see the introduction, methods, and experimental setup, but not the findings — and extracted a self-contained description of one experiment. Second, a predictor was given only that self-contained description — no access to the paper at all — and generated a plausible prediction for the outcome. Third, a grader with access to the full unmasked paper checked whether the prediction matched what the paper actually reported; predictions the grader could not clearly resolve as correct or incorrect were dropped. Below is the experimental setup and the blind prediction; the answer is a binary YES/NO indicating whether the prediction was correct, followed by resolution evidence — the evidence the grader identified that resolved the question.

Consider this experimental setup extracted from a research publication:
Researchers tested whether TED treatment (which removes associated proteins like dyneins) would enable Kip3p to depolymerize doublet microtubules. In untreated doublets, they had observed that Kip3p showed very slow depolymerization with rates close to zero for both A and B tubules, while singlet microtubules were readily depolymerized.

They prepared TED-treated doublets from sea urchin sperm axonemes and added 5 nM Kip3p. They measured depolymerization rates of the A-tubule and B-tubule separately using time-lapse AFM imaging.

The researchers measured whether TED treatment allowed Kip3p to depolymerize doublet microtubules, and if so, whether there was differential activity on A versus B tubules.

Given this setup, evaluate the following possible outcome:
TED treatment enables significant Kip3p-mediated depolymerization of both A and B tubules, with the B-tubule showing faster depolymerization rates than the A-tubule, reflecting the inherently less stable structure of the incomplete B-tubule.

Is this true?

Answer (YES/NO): NO